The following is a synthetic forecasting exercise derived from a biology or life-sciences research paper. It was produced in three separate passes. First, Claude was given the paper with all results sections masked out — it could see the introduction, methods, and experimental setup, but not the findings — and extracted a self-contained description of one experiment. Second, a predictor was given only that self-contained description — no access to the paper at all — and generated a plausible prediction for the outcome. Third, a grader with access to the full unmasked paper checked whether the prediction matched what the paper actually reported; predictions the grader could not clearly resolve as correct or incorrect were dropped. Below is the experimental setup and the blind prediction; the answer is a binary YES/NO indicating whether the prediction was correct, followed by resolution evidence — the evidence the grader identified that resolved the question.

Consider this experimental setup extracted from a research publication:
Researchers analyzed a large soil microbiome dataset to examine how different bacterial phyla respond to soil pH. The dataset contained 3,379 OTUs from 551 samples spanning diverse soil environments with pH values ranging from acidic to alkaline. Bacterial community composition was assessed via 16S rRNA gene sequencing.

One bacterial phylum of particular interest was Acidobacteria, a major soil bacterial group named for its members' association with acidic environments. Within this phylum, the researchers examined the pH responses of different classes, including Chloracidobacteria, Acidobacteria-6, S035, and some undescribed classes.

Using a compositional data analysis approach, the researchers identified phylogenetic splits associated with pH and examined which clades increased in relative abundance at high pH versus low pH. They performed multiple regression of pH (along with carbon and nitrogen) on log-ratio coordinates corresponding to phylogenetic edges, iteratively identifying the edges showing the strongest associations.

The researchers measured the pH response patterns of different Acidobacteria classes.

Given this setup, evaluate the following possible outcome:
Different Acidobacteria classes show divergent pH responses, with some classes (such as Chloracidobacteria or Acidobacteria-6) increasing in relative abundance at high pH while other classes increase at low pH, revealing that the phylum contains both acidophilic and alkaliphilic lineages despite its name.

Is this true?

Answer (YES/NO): YES